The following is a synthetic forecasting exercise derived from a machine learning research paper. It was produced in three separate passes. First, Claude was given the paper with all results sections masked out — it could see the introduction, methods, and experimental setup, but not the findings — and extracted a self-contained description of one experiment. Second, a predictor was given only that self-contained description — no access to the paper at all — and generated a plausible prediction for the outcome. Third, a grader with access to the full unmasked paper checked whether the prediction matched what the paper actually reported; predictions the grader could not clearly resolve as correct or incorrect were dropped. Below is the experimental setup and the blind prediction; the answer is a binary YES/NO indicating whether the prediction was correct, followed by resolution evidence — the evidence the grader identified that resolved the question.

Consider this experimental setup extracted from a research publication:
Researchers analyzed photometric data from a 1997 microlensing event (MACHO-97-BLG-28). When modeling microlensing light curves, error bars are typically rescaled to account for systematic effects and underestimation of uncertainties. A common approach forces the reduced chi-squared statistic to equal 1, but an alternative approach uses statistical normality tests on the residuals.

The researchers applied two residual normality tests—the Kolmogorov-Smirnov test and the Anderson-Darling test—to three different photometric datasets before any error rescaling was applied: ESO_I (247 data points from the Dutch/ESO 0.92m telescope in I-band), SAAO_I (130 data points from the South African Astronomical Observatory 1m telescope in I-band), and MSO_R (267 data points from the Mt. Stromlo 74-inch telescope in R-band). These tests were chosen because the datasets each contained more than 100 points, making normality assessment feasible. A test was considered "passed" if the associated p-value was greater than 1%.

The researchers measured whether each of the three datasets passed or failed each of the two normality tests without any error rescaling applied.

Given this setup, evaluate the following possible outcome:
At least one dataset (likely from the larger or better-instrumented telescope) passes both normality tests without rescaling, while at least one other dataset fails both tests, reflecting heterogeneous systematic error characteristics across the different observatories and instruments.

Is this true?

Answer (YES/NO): NO